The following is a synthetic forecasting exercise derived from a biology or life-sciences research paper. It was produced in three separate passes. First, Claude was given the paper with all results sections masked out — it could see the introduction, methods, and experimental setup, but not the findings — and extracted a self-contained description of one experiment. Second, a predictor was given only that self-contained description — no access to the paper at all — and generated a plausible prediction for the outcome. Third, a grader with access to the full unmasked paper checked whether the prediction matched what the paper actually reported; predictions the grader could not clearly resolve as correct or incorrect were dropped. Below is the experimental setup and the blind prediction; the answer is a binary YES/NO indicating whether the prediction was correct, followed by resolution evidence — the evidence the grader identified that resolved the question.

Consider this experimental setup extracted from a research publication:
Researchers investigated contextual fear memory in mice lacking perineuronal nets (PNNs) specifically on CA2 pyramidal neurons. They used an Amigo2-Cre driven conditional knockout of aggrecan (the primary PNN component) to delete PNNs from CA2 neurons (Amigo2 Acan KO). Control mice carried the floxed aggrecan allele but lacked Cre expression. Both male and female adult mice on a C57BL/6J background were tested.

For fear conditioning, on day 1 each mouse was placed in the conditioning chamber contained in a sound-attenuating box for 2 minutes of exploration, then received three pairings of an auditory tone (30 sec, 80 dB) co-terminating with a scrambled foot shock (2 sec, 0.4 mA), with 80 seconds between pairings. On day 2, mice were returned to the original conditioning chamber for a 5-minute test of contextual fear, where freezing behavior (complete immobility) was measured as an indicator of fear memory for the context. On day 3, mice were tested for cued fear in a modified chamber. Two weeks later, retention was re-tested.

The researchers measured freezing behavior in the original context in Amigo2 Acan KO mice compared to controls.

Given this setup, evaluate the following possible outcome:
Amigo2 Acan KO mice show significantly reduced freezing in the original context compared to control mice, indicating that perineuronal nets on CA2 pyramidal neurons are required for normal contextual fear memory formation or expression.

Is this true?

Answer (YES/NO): NO